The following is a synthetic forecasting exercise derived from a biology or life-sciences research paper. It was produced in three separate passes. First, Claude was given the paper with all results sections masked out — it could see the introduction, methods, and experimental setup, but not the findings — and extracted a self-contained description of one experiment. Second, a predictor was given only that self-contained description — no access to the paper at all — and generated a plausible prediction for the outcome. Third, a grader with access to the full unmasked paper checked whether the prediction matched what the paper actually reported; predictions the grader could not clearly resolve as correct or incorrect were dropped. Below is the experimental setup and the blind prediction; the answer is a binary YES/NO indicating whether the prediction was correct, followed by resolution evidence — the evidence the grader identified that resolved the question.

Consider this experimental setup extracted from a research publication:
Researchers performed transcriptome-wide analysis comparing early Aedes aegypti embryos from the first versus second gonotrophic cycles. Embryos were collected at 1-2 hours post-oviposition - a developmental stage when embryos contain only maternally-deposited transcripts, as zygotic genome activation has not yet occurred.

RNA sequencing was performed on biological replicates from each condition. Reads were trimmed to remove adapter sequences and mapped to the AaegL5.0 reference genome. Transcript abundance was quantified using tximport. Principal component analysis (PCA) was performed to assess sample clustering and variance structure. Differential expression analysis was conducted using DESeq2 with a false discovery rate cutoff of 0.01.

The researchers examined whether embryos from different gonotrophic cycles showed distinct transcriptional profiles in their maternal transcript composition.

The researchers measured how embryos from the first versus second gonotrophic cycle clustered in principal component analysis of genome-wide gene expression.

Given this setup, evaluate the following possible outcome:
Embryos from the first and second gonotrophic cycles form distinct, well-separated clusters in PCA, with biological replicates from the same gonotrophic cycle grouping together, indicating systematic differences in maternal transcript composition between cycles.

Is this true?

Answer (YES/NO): YES